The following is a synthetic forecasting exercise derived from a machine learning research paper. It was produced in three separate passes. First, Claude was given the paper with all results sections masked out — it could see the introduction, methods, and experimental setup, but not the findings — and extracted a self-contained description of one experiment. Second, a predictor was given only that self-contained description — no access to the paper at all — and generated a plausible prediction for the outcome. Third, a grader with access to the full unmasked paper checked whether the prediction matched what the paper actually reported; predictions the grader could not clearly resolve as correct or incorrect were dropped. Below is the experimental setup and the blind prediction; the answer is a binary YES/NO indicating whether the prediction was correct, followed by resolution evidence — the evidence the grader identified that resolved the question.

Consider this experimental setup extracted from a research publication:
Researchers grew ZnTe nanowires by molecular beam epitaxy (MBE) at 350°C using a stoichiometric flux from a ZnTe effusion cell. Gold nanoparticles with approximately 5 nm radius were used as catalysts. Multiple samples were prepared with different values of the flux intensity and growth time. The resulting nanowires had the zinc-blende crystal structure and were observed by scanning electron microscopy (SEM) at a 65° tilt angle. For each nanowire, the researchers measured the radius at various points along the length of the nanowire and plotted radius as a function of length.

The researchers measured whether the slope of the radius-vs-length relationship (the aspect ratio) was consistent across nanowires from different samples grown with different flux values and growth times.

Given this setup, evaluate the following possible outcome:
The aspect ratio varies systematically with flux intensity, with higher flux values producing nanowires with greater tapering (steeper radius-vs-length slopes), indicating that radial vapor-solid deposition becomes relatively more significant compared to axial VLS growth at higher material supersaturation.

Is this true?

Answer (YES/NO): NO